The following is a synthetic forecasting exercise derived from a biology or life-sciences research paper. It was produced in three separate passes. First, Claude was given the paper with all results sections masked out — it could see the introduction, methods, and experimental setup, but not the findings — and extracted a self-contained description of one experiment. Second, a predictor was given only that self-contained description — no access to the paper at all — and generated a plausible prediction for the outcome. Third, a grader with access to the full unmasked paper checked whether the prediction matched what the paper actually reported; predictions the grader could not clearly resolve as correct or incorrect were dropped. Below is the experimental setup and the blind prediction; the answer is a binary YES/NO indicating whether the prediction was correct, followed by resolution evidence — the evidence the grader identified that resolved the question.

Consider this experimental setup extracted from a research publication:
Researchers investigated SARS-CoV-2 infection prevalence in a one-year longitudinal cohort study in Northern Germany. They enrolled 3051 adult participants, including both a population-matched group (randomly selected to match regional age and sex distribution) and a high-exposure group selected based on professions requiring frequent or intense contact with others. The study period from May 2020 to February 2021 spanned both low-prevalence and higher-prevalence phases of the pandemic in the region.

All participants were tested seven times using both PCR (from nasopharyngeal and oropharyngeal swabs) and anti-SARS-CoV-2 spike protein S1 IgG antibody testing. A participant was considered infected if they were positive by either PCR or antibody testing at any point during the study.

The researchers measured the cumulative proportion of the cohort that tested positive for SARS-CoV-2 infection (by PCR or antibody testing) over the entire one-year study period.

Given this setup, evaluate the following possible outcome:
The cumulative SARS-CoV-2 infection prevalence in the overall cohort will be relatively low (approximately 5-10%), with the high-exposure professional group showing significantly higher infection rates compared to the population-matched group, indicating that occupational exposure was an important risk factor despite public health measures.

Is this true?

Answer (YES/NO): NO